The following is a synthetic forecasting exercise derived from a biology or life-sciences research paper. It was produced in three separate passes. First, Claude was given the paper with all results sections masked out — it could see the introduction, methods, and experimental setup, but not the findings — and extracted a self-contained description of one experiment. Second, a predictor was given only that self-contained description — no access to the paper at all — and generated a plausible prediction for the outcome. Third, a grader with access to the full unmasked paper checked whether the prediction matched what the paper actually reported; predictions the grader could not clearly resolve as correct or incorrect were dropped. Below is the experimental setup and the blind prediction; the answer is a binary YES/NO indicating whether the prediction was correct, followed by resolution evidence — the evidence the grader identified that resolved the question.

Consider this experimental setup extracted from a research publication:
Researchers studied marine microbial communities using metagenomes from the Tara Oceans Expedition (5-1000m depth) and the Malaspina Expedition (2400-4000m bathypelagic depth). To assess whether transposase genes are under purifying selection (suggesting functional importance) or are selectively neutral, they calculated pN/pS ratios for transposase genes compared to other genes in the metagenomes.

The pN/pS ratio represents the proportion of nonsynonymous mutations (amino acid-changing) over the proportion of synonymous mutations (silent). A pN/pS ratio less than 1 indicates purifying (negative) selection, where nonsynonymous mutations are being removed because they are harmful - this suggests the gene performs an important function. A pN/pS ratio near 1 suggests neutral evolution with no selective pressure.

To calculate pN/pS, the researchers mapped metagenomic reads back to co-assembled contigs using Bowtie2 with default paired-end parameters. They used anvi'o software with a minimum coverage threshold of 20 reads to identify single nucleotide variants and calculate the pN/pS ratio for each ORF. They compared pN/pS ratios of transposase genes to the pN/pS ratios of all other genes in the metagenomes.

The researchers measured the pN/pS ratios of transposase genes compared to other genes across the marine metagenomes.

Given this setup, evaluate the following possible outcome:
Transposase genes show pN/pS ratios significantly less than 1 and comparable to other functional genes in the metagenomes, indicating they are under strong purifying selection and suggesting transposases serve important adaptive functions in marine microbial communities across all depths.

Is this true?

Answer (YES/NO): NO